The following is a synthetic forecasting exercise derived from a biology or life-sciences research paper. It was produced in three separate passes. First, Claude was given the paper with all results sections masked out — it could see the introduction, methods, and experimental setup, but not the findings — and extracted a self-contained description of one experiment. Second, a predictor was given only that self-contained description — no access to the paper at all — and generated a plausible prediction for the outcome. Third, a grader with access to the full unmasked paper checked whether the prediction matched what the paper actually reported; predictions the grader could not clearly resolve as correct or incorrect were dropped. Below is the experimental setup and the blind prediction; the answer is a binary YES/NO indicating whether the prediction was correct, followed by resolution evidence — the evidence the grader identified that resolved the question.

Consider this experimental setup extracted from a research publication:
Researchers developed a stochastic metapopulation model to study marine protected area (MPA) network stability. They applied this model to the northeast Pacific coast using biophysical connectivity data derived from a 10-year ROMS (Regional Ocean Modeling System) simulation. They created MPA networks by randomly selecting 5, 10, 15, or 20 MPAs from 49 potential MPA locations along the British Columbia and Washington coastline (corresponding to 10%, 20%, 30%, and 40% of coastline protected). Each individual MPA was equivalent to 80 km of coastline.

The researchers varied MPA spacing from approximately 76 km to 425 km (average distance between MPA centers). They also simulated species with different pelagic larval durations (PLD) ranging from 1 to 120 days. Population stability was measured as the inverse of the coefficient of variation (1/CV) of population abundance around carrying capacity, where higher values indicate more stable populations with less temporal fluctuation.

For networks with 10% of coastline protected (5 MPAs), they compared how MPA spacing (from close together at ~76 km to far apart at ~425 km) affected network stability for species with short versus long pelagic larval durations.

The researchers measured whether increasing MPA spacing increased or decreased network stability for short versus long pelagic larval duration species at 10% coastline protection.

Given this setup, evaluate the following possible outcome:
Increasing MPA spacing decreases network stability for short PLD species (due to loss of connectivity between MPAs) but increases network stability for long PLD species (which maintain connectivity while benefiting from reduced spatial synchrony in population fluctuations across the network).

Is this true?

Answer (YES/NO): NO